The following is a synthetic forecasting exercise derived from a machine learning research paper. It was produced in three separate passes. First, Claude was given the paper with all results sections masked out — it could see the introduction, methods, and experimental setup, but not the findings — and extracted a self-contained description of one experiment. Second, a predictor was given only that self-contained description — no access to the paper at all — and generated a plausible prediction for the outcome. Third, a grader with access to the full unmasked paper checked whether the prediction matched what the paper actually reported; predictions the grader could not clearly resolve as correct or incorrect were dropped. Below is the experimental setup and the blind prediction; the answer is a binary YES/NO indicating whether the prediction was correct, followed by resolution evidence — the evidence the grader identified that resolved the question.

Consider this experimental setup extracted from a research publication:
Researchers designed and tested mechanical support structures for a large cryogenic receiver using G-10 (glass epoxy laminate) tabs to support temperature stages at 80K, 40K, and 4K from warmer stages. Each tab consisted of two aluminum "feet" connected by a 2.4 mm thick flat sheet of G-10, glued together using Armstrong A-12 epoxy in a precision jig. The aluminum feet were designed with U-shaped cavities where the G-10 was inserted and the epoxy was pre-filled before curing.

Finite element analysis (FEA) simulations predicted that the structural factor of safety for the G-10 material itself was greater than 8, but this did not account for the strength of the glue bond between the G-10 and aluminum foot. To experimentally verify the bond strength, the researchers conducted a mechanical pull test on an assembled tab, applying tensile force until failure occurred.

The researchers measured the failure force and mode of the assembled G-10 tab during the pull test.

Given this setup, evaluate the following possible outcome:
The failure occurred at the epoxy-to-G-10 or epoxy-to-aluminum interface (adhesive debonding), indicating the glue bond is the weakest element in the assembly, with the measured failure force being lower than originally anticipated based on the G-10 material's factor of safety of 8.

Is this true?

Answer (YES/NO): NO